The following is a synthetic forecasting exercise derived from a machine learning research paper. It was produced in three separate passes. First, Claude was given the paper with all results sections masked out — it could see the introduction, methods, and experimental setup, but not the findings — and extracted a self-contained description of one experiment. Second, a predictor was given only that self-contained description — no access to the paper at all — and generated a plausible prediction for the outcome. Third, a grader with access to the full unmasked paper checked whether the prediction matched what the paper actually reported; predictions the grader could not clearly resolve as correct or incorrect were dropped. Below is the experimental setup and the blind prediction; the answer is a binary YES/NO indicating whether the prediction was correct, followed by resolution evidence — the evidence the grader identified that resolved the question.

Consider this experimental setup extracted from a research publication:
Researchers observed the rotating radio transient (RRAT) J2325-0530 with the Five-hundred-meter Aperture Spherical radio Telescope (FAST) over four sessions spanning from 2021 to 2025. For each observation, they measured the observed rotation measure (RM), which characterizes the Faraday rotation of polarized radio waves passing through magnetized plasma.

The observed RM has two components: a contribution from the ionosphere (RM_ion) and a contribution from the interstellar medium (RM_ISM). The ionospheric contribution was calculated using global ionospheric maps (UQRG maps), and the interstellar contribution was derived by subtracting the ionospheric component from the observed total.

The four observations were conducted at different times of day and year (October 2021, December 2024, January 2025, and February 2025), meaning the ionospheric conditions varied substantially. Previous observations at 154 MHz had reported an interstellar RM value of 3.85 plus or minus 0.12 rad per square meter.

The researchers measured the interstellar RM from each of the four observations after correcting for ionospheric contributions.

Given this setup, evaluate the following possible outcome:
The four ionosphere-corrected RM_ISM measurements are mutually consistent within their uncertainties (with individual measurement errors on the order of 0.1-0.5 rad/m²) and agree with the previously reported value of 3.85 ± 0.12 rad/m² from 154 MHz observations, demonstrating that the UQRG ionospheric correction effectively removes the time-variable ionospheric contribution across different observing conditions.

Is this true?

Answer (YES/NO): NO